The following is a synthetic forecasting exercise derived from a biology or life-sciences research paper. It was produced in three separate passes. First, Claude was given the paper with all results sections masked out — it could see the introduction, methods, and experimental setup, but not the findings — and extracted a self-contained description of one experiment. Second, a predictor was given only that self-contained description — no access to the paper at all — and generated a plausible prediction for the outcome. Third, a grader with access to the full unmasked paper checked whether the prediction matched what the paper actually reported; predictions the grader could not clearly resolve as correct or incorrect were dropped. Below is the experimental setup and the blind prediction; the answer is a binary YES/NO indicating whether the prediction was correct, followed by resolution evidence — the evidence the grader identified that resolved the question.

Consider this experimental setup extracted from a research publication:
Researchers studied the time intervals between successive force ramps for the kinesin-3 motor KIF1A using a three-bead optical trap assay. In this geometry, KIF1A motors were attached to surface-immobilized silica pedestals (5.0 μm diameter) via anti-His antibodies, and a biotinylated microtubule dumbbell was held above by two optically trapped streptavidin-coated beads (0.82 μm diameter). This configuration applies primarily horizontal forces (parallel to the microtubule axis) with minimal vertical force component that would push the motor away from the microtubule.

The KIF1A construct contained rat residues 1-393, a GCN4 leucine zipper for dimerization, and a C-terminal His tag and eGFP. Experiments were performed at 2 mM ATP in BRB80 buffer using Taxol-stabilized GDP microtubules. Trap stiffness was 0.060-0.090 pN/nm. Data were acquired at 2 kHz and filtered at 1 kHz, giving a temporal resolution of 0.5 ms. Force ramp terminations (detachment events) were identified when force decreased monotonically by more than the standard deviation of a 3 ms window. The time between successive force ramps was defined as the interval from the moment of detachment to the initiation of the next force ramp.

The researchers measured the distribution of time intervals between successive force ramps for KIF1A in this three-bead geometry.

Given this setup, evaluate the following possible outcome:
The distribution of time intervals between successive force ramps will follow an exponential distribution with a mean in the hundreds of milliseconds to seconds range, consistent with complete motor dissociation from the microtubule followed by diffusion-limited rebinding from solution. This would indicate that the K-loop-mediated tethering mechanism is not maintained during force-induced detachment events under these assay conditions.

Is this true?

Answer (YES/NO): NO